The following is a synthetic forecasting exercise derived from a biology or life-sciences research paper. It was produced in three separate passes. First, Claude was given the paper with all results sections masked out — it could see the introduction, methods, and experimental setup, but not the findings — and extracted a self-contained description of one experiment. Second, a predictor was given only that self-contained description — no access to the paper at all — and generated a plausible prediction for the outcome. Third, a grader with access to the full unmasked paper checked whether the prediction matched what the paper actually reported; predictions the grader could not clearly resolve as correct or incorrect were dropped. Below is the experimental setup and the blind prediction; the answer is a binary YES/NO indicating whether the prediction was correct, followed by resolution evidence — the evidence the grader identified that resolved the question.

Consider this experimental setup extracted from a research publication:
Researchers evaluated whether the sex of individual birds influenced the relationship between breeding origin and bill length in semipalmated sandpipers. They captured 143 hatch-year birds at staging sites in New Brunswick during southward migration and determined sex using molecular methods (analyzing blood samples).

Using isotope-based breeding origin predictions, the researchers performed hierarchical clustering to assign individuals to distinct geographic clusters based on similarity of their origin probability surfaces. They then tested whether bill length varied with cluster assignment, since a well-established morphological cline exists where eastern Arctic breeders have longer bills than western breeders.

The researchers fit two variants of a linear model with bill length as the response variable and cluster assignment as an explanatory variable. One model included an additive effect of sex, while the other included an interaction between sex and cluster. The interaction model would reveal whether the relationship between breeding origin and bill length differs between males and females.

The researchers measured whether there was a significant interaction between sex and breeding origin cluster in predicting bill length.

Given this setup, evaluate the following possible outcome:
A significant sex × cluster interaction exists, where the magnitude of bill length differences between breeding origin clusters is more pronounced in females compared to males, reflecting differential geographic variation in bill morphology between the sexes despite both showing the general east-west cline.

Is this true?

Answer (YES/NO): NO